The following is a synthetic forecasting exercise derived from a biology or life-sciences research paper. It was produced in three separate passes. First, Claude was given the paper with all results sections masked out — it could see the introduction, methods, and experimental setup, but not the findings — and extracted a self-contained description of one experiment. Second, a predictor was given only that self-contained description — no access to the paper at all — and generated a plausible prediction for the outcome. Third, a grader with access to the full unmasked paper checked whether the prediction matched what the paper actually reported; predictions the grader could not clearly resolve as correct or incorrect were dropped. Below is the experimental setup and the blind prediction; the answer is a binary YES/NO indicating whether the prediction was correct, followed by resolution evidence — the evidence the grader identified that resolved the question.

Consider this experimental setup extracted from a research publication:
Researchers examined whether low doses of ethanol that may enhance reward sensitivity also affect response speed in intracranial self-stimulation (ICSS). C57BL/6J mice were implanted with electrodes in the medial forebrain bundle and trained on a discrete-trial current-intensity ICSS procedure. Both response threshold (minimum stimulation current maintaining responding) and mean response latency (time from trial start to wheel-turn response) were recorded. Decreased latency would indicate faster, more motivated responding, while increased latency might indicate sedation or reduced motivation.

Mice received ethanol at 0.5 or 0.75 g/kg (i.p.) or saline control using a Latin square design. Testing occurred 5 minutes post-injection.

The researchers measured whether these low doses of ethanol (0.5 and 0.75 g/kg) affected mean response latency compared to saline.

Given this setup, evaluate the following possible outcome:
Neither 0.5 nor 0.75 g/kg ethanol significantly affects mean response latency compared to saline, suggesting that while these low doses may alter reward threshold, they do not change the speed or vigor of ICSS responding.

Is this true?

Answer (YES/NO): YES